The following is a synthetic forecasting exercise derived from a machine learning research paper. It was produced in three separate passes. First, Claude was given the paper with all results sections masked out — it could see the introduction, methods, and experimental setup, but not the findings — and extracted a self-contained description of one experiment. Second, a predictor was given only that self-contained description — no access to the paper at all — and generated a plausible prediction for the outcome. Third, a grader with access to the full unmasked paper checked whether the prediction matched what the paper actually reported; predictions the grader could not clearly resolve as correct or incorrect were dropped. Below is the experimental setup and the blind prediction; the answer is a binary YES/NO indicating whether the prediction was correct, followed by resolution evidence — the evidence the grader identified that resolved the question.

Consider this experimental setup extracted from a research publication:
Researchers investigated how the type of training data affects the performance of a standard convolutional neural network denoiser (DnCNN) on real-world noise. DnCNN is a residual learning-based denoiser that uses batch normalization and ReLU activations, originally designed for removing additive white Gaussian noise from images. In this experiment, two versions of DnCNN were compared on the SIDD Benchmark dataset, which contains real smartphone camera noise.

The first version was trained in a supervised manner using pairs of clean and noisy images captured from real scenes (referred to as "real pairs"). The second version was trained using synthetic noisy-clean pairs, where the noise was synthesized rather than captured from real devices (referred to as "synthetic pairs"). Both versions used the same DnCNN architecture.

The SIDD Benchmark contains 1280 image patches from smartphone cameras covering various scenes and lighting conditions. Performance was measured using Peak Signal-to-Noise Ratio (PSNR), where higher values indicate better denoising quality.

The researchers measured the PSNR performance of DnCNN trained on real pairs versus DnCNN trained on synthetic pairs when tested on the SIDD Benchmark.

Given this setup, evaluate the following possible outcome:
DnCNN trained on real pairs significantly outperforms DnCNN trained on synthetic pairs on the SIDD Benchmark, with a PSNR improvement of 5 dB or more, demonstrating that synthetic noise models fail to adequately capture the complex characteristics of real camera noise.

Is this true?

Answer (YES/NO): NO